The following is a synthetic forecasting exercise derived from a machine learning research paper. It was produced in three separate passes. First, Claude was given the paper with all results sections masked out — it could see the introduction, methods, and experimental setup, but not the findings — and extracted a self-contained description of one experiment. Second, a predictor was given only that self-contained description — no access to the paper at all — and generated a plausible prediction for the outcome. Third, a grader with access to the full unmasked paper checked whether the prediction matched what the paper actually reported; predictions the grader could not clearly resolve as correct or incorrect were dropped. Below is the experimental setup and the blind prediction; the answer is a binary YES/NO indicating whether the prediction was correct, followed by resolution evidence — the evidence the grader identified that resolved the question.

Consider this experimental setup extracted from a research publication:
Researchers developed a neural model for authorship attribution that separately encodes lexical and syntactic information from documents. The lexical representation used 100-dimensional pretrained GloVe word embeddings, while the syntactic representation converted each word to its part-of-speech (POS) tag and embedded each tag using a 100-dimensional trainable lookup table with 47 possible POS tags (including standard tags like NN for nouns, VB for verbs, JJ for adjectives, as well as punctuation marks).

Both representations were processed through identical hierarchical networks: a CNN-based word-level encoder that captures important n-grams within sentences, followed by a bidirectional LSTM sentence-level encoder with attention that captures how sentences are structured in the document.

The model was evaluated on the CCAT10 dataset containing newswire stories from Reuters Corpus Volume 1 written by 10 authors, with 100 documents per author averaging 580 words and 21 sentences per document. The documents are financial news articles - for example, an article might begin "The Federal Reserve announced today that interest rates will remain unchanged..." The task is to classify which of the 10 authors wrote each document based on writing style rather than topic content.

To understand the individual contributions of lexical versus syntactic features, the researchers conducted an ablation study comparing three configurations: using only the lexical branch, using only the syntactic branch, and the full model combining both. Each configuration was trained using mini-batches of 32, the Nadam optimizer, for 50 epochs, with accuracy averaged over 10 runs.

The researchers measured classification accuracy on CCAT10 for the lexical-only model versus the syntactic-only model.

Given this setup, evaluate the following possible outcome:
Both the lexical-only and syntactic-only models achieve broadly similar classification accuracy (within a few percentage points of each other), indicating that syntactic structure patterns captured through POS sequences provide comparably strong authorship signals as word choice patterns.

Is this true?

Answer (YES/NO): NO